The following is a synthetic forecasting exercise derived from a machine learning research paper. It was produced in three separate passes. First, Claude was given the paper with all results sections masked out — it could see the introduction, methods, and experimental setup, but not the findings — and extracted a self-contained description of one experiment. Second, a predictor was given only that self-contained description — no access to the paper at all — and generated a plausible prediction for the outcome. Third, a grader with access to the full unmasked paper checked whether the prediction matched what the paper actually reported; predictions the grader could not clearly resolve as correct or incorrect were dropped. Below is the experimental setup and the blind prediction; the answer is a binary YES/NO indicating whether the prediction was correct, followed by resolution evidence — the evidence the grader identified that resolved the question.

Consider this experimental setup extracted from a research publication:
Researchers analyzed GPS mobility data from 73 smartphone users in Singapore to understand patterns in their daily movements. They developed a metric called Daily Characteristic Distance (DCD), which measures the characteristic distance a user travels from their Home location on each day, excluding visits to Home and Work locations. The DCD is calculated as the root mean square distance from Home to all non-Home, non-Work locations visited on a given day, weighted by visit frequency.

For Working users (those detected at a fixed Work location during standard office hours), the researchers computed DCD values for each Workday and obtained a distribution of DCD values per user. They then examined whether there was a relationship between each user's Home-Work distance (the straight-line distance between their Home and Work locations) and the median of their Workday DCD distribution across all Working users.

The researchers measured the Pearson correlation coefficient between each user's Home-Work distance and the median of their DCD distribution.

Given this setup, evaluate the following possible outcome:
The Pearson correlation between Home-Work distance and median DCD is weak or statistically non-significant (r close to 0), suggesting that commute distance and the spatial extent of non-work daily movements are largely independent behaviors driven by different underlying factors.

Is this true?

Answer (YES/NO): NO